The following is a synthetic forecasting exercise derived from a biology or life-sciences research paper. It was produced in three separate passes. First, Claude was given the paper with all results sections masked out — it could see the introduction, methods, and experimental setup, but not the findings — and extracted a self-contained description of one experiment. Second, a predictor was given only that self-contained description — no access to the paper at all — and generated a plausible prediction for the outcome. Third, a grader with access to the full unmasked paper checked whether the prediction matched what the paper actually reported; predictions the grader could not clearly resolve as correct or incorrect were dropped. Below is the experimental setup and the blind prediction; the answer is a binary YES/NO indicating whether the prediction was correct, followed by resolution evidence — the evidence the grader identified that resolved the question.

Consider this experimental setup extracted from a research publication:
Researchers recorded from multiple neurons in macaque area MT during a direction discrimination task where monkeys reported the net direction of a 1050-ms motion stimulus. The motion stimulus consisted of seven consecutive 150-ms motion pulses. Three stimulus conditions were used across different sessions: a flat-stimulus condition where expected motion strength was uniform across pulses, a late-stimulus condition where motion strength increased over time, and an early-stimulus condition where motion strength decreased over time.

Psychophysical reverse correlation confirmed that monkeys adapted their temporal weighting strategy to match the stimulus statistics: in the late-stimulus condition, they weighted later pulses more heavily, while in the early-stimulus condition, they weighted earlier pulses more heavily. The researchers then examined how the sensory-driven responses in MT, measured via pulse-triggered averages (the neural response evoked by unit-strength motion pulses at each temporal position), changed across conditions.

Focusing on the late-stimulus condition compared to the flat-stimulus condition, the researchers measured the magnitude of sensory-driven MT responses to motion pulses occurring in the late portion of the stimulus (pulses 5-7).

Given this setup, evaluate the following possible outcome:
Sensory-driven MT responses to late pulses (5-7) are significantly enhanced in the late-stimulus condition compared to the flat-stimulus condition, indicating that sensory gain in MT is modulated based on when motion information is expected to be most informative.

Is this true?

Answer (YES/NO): NO